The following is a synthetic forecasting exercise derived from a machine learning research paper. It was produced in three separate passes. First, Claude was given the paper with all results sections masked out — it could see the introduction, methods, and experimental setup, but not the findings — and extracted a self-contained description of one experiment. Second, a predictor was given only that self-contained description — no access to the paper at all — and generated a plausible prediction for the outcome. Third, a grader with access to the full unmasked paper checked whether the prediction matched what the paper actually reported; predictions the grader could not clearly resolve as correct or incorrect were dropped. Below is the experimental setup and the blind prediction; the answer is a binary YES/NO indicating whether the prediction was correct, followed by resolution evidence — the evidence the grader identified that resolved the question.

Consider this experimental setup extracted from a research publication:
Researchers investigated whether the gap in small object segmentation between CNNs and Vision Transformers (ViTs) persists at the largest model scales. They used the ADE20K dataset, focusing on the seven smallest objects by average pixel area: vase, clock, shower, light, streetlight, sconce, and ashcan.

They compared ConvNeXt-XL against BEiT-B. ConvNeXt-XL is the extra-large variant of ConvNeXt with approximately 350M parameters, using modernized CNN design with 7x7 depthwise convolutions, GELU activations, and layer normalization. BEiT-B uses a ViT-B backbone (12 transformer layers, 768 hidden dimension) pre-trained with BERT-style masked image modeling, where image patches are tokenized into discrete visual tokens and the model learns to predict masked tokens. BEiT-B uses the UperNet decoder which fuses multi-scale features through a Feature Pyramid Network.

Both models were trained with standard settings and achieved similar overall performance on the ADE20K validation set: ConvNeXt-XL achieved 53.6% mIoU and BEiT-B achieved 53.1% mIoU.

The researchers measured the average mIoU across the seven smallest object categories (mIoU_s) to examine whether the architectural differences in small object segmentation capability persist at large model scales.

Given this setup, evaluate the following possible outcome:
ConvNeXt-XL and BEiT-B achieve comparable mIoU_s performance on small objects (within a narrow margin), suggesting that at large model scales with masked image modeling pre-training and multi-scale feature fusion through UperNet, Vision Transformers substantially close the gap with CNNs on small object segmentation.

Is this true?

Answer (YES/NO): YES